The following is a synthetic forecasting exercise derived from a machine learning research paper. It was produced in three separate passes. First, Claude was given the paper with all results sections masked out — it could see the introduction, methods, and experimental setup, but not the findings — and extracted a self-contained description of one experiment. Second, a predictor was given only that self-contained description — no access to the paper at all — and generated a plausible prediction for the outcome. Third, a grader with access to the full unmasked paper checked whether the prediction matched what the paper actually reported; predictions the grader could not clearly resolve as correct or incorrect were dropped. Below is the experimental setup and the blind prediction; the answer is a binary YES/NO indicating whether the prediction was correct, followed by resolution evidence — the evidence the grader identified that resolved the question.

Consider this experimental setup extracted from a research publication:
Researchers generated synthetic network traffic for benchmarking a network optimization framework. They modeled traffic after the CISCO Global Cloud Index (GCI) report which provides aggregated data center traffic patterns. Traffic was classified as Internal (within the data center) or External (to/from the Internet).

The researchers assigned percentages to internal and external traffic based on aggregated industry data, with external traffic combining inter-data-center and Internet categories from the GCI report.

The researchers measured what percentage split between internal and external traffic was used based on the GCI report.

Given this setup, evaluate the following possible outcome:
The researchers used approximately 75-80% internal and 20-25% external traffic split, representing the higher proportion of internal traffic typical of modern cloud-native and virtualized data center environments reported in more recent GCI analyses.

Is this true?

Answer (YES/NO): NO